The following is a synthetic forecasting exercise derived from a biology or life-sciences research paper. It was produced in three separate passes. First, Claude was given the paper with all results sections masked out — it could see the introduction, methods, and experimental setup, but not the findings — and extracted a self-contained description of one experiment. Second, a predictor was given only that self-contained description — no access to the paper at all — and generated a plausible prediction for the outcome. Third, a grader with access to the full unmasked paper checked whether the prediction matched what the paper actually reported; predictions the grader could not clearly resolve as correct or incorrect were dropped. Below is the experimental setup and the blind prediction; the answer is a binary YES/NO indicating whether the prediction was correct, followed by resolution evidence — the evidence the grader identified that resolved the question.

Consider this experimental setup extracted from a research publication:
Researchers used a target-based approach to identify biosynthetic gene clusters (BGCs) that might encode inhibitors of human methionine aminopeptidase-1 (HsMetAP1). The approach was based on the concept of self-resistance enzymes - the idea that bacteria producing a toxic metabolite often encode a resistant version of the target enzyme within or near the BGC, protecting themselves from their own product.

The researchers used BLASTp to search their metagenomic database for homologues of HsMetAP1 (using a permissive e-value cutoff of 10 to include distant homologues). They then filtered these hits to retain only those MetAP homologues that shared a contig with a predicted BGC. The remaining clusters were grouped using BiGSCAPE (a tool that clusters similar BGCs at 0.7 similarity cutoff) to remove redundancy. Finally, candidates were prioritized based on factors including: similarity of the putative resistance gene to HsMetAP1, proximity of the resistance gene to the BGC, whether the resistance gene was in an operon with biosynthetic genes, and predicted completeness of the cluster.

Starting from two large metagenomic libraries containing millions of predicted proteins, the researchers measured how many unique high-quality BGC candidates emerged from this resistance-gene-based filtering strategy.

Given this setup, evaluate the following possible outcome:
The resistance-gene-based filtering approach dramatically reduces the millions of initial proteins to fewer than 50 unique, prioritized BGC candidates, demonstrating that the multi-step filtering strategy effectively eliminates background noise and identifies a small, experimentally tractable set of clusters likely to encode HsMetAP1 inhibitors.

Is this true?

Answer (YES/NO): YES